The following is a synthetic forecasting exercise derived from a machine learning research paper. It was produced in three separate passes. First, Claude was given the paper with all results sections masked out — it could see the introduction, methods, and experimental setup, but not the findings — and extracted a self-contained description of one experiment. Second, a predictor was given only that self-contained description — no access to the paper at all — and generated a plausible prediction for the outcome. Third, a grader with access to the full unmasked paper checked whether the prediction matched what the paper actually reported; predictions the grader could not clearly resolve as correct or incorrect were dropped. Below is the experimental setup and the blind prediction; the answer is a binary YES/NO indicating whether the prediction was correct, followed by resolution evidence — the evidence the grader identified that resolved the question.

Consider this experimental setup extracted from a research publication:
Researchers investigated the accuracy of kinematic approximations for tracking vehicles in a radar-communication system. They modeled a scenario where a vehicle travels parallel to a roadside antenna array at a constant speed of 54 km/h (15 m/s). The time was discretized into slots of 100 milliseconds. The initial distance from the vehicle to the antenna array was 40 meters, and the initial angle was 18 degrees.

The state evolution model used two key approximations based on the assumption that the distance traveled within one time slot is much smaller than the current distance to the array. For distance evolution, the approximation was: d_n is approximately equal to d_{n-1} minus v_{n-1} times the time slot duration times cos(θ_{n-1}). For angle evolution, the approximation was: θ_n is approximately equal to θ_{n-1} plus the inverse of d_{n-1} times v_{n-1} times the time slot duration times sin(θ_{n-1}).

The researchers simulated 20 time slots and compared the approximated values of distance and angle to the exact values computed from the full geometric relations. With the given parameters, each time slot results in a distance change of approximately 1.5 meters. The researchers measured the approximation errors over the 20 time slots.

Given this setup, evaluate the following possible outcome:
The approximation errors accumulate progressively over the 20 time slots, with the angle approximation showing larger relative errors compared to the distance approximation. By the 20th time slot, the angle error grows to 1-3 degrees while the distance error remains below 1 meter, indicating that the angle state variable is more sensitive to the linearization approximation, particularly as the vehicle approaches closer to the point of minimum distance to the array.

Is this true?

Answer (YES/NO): NO